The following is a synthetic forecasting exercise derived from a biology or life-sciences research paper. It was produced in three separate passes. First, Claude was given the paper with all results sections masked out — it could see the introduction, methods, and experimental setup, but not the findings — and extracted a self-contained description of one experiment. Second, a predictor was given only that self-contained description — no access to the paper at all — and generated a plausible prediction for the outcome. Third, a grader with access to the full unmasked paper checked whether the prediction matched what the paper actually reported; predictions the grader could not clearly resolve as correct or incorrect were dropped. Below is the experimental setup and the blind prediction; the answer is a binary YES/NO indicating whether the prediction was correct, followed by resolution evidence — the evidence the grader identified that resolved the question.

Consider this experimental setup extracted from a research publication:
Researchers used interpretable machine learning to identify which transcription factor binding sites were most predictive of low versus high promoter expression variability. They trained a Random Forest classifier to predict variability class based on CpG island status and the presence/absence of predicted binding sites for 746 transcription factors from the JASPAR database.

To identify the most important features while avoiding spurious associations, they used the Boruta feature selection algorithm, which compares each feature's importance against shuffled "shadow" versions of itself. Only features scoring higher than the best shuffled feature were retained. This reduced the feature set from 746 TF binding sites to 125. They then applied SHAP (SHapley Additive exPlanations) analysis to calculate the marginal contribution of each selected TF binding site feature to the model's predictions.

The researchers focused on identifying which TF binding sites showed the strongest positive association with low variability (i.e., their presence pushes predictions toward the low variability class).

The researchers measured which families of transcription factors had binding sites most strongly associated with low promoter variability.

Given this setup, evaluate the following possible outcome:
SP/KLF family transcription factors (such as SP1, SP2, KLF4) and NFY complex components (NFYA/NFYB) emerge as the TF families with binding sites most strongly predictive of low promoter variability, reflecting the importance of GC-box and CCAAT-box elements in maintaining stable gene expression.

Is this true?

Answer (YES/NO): NO